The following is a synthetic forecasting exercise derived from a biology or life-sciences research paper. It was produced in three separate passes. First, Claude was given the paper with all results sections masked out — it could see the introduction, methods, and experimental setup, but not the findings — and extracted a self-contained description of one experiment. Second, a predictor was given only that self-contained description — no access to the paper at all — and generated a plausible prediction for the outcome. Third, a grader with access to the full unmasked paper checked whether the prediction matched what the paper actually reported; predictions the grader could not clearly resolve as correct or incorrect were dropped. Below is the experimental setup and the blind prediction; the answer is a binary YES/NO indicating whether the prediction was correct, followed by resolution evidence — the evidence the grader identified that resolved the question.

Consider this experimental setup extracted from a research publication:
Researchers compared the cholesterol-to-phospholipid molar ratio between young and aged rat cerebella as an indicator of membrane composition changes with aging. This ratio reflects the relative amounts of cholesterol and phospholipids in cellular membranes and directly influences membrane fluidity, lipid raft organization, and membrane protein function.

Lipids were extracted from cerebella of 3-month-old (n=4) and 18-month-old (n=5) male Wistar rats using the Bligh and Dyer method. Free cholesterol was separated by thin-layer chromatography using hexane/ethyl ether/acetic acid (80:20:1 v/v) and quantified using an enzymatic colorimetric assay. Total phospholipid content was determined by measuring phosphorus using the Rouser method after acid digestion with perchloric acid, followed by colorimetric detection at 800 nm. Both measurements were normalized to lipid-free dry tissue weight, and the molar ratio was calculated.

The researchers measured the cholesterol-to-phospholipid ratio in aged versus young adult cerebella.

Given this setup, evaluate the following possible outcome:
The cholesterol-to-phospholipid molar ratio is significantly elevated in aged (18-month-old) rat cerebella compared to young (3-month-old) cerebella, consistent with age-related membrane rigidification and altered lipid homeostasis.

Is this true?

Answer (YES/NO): YES